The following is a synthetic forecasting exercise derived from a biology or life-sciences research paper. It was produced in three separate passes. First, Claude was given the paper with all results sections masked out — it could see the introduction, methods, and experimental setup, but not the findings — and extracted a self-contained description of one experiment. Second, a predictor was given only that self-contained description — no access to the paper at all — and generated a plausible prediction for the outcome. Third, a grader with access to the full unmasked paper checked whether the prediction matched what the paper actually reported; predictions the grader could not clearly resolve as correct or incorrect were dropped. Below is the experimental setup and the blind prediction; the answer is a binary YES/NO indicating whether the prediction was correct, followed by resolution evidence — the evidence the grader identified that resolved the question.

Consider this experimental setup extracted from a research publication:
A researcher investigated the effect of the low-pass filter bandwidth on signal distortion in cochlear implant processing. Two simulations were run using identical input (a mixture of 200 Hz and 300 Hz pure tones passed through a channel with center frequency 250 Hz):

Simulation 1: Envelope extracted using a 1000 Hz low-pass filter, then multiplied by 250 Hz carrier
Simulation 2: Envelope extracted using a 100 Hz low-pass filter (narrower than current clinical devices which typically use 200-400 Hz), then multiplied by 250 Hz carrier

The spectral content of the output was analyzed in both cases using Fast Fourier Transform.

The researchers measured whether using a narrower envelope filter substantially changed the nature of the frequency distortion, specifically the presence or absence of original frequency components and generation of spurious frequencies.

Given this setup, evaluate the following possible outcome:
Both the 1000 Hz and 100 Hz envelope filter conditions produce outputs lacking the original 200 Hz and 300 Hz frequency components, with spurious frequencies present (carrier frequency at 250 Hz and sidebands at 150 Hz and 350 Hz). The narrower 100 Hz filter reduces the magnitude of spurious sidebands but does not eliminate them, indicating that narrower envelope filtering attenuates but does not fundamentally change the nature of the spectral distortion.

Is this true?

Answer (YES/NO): NO